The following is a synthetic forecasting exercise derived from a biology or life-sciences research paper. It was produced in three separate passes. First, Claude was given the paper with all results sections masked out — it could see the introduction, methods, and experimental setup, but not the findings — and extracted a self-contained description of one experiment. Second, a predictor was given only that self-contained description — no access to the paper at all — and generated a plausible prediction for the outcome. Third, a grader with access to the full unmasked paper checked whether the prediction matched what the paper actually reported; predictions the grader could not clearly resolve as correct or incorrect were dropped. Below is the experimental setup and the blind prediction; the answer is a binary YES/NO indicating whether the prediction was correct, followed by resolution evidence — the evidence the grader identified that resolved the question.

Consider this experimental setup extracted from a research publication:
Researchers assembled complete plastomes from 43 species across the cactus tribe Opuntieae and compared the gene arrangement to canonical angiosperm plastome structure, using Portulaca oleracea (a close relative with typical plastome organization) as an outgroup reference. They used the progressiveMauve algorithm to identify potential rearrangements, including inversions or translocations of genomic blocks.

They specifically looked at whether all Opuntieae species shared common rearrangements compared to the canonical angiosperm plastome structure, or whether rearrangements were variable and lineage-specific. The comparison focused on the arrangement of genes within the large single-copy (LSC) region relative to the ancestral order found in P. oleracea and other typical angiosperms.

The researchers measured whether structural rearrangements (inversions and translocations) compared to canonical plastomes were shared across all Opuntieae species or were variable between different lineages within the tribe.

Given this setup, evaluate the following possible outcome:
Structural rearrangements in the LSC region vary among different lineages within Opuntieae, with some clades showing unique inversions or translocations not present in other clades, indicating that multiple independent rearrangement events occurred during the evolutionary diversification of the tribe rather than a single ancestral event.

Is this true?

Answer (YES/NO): NO